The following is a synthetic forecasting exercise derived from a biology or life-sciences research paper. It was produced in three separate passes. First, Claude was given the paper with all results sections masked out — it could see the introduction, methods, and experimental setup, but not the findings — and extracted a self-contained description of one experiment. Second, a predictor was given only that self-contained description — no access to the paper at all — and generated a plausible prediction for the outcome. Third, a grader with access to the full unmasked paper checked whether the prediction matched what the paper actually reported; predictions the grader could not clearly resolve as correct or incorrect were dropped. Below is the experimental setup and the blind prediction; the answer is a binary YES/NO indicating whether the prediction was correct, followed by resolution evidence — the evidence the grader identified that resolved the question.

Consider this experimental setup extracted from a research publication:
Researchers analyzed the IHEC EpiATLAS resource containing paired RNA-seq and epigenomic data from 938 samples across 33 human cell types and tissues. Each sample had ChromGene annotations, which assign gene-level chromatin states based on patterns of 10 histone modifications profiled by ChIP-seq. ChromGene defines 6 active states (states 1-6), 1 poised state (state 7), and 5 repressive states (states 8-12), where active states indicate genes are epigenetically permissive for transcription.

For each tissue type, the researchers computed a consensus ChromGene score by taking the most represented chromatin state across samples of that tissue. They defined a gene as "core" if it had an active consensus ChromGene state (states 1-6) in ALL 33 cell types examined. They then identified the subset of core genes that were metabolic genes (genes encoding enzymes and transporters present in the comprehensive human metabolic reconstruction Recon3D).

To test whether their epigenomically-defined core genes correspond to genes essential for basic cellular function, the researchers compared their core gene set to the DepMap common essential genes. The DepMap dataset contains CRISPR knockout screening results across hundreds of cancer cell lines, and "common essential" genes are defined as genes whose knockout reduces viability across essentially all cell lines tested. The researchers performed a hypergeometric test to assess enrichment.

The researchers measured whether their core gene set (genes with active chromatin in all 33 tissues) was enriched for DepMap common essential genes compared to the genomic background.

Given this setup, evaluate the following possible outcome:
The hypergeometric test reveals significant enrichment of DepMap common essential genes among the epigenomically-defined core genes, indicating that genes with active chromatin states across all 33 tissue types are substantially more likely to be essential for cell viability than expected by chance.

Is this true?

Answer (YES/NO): YES